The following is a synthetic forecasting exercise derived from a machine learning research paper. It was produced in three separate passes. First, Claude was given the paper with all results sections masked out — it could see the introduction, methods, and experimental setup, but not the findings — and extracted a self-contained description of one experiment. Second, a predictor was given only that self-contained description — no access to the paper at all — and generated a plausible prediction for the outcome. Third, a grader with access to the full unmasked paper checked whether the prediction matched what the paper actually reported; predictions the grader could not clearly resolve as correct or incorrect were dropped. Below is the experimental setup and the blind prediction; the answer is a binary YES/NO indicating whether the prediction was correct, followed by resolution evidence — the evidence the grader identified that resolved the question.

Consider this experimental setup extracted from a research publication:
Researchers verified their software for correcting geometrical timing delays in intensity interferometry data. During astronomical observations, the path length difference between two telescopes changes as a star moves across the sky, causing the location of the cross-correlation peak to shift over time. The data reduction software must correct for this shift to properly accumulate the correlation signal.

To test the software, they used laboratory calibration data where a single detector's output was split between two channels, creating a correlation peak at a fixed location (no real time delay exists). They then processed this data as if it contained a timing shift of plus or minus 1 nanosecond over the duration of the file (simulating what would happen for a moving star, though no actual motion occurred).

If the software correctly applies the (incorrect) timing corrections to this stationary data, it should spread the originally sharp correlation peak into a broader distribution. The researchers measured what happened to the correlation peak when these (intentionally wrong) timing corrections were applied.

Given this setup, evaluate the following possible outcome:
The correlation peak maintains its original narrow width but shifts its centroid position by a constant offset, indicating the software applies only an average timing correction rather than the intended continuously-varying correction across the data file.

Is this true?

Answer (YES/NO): NO